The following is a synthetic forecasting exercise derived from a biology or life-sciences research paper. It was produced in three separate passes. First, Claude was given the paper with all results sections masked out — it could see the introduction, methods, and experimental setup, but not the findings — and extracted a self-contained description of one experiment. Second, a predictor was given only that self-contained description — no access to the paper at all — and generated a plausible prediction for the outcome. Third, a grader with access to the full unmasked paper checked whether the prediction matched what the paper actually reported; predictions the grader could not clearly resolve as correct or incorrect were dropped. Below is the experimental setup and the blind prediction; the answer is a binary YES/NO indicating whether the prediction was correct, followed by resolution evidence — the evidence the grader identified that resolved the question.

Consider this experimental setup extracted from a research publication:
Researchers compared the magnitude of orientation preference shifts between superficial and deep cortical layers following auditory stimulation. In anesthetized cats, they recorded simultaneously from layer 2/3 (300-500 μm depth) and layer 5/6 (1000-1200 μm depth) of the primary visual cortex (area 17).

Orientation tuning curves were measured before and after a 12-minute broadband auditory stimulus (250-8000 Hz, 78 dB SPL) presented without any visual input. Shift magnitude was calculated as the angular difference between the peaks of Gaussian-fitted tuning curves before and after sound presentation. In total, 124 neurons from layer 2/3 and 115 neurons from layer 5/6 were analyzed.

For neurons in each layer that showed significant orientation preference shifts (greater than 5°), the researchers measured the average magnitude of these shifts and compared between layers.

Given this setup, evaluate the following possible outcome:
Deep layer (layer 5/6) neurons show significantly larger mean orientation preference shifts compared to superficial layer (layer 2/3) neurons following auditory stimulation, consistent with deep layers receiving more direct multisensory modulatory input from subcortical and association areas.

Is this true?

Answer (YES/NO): NO